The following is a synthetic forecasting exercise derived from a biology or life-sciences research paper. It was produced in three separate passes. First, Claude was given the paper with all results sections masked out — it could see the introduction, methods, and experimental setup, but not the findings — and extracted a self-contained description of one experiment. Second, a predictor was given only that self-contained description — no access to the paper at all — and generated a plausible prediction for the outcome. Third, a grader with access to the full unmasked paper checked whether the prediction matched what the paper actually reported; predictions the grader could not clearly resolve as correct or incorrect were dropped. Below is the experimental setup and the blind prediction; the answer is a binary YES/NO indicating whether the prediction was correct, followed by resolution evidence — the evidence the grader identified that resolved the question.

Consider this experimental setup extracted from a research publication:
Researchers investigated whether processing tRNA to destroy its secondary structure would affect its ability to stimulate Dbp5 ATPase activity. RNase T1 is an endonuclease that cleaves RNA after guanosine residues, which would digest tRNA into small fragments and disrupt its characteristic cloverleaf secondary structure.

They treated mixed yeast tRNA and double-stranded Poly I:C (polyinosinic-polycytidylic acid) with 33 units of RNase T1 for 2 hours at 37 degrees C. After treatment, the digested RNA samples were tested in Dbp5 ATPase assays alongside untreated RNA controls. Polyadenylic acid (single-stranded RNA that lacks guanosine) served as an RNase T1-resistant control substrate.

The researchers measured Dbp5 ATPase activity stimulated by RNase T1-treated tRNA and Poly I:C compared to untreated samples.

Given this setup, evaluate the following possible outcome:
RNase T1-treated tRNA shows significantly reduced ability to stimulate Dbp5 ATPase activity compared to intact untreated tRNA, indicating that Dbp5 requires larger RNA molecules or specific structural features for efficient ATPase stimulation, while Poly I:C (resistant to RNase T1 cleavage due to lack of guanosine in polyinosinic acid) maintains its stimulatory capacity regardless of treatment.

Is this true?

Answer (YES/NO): NO